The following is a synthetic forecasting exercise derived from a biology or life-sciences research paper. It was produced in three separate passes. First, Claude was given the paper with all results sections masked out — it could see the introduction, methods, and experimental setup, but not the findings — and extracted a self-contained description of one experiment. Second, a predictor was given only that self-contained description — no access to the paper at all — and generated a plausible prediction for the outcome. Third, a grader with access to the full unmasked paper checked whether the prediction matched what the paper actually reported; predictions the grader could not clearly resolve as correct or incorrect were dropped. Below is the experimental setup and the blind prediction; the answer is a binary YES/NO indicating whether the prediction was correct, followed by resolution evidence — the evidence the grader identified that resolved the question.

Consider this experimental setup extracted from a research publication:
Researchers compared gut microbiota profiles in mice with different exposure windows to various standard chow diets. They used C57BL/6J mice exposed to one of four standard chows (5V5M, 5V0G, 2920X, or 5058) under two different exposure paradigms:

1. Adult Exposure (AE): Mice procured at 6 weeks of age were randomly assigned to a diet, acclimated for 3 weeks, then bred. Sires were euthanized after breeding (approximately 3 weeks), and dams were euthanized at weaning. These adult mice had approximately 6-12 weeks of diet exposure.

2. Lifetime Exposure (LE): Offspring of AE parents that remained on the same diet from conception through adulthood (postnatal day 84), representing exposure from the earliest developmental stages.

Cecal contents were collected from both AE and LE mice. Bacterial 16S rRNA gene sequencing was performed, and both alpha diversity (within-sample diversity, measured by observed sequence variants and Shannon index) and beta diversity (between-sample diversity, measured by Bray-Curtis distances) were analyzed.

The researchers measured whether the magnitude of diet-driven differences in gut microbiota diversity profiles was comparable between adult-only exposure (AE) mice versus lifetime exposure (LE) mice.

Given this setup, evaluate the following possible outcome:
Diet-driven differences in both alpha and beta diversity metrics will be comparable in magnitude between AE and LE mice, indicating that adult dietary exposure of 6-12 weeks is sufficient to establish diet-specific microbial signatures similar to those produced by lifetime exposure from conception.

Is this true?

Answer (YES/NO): NO